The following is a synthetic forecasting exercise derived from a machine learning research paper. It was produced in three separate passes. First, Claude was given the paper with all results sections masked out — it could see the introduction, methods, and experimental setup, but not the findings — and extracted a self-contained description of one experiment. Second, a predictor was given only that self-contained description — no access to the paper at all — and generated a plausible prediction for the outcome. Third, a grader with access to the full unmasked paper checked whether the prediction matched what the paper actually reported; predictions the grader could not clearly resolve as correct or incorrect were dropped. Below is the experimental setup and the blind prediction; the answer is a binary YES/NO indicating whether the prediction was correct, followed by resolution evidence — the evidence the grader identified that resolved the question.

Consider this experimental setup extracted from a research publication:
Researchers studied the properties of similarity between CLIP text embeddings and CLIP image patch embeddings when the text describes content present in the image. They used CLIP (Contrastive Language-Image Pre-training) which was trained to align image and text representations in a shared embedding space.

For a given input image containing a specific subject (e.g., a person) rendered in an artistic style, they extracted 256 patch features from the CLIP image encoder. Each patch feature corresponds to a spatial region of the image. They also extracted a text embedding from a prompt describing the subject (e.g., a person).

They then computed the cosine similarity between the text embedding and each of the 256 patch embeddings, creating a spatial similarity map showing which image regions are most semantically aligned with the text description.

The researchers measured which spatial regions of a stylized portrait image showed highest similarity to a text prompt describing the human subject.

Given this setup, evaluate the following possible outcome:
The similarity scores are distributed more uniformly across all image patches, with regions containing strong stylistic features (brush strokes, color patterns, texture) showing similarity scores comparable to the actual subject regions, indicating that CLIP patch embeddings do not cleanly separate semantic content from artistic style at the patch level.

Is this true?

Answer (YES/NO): NO